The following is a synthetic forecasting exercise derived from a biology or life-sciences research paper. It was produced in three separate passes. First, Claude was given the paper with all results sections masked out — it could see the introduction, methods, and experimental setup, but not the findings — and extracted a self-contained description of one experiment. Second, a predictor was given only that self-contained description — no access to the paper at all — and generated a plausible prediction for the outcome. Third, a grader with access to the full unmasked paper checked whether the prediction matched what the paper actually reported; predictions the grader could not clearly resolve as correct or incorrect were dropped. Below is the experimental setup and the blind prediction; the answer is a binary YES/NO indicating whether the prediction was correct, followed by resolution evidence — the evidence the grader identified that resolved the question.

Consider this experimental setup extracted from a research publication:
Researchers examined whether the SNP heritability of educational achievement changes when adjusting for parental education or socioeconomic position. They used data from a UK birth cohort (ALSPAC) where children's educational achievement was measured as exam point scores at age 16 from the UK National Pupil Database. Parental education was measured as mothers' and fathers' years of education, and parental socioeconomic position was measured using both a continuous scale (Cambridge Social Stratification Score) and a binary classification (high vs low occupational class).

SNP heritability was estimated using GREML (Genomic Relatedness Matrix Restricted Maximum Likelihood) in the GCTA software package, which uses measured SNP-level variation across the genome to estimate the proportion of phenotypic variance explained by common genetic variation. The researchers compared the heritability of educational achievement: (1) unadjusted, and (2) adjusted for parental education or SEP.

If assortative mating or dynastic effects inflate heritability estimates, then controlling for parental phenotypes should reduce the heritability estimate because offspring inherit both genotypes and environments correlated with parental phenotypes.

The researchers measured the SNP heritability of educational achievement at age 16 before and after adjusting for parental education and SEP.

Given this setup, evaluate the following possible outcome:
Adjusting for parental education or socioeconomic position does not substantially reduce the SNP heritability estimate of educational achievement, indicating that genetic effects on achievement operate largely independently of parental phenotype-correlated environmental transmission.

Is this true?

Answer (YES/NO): NO